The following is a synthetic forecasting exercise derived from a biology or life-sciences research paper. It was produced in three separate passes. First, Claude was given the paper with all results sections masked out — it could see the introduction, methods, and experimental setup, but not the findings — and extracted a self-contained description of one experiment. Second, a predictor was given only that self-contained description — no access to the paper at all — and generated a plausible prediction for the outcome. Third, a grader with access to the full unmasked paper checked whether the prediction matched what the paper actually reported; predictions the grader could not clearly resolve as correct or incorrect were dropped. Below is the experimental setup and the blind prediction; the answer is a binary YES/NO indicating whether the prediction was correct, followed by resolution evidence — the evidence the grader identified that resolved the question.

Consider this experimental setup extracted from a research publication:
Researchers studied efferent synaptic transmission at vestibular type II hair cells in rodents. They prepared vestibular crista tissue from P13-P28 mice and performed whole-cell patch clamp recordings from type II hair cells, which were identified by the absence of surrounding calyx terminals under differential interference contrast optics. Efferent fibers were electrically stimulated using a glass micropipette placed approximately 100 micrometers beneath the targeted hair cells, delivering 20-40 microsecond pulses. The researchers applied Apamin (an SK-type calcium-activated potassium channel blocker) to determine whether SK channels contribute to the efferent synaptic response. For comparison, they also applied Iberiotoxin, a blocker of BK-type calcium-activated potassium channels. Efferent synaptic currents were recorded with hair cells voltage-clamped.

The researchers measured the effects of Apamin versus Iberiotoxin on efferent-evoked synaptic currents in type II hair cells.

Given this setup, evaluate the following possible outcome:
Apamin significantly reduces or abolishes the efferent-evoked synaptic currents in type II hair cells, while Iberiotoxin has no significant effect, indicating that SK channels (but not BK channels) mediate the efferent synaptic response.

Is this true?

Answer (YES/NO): YES